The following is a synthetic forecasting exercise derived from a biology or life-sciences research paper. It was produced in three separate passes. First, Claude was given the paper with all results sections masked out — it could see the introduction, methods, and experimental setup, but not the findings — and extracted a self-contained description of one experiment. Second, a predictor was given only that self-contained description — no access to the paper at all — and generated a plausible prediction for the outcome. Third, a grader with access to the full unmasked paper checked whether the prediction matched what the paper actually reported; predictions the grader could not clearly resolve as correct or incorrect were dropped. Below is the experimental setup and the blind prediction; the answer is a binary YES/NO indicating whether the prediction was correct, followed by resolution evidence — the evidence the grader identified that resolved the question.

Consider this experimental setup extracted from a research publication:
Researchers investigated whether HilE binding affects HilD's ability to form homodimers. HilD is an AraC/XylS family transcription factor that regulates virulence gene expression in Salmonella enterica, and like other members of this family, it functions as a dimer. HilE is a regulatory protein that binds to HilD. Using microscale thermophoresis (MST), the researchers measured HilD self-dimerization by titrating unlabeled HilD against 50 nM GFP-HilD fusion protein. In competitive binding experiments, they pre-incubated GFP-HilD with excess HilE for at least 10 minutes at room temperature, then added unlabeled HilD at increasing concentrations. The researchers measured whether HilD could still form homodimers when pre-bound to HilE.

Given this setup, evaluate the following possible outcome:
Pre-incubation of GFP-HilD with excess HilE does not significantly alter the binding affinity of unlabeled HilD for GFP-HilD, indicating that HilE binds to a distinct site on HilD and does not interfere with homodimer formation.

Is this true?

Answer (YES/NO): NO